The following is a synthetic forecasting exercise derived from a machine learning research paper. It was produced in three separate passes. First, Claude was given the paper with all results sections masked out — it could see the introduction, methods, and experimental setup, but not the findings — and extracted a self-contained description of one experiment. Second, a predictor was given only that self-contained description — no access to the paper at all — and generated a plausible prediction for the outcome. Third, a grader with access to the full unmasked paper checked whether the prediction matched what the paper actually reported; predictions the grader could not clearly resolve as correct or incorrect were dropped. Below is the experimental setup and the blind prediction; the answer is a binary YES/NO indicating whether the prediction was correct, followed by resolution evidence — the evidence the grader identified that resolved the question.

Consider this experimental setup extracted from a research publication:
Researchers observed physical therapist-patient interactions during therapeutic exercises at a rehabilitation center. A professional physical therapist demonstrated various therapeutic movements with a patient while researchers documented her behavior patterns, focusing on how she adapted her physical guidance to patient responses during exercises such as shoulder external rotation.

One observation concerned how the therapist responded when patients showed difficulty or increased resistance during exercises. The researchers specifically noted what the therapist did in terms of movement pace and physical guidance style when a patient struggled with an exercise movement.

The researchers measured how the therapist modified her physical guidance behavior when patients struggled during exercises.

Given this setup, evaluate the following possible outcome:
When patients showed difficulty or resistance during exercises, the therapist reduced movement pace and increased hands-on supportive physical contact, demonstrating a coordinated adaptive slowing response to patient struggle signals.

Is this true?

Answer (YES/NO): NO